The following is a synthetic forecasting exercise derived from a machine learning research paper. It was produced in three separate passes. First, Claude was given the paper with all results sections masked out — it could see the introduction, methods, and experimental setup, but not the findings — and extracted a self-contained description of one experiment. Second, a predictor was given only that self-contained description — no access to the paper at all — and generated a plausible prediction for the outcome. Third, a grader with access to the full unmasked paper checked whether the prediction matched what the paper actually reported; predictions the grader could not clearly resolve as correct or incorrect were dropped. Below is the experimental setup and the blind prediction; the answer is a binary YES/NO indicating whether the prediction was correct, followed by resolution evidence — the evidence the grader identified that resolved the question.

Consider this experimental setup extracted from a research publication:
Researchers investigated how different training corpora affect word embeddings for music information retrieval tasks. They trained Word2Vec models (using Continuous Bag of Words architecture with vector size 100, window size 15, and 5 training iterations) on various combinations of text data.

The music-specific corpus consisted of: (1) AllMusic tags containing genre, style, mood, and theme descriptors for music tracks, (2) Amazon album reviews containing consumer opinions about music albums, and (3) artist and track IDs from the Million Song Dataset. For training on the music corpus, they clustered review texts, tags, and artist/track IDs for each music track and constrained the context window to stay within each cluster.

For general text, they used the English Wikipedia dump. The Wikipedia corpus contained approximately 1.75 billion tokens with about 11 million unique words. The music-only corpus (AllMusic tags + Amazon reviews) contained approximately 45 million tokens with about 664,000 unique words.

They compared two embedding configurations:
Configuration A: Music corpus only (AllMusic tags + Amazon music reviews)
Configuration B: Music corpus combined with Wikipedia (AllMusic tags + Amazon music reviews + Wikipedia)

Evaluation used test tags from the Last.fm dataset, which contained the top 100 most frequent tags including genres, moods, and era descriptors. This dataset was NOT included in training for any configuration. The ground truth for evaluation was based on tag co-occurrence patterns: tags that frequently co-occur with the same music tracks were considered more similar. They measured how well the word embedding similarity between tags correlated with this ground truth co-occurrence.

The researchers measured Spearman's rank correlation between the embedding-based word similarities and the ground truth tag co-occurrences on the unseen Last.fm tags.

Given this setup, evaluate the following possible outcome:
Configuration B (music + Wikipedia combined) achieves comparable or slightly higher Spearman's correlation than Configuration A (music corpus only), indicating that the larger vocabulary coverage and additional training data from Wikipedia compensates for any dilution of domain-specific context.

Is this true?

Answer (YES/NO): NO